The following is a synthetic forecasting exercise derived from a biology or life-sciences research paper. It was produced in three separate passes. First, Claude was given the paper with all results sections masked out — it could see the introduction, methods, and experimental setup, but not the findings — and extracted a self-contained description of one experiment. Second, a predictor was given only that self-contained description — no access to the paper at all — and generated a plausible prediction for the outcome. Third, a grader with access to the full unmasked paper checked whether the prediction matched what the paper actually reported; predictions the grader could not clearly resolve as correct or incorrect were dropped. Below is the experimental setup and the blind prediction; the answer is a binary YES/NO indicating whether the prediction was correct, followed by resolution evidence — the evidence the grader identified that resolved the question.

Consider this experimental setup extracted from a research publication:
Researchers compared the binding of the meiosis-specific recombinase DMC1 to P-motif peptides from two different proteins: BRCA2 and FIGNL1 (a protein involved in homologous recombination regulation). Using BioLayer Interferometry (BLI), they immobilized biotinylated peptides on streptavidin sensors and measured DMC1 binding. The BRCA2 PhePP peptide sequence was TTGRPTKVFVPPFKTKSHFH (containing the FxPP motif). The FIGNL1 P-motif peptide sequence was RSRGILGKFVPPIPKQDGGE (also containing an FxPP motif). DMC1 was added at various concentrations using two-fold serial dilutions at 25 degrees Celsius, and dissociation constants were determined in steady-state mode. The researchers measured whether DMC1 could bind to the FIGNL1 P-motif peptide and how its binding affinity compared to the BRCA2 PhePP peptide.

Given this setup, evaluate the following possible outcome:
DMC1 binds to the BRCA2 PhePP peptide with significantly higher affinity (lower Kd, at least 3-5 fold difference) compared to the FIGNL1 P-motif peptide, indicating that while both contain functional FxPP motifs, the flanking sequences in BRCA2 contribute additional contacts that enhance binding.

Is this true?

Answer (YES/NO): YES